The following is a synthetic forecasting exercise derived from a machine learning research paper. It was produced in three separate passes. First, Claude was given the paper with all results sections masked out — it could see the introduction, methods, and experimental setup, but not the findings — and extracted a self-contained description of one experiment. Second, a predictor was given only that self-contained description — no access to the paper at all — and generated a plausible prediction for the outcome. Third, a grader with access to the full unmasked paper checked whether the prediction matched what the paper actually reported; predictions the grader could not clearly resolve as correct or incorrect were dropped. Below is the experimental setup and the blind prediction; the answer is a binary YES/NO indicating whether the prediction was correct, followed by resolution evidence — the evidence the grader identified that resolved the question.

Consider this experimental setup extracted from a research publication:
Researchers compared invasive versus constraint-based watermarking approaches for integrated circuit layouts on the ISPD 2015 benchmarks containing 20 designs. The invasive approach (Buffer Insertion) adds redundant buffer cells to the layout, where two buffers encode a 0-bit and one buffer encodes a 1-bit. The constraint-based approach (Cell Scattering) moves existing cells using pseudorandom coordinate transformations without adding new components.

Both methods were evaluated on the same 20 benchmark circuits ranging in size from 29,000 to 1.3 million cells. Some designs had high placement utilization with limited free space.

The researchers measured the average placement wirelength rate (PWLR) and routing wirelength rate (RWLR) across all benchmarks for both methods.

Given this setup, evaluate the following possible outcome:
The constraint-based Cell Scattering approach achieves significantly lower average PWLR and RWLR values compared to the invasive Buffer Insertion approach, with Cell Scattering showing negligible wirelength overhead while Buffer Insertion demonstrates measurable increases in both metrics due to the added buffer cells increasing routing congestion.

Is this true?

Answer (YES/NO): YES